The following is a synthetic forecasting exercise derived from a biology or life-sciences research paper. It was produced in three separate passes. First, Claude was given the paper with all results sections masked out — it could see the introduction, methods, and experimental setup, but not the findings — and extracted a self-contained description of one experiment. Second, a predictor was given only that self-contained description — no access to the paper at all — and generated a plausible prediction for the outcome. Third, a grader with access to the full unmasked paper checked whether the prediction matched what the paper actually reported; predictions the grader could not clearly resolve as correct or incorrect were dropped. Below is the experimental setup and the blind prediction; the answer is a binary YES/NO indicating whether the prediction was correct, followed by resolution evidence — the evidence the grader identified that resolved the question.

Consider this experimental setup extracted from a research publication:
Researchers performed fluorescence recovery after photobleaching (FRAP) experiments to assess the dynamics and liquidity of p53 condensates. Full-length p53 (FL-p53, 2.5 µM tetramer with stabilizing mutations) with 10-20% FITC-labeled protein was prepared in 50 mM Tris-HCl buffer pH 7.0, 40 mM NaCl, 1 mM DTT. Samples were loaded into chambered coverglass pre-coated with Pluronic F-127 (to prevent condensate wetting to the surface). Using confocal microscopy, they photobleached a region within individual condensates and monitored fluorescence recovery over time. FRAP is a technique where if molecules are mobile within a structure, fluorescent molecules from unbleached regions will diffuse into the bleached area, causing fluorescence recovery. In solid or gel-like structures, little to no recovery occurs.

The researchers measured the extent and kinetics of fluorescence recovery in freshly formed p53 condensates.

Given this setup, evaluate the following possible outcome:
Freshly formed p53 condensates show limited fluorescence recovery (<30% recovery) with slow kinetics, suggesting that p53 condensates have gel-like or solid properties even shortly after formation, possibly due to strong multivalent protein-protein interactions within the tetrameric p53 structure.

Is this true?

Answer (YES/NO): NO